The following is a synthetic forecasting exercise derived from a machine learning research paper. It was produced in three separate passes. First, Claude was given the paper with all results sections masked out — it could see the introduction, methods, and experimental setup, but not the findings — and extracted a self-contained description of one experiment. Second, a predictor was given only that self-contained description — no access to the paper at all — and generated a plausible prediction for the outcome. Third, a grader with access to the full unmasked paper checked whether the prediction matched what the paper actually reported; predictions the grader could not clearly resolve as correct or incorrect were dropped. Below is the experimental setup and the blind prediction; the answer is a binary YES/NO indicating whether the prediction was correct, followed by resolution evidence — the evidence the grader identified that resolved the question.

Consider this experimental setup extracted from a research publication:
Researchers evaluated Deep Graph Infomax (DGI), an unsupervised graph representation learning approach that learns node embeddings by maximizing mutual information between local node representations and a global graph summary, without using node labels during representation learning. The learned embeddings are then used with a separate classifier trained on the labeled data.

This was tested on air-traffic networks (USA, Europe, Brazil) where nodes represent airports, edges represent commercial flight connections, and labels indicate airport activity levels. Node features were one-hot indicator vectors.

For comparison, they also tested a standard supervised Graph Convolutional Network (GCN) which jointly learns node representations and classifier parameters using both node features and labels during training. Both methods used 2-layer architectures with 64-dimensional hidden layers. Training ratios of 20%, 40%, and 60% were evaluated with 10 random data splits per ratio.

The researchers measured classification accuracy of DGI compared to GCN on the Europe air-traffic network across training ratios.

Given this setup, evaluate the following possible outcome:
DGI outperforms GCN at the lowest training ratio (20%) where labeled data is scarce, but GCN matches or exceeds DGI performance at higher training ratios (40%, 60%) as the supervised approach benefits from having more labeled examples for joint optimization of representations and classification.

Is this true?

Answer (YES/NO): NO